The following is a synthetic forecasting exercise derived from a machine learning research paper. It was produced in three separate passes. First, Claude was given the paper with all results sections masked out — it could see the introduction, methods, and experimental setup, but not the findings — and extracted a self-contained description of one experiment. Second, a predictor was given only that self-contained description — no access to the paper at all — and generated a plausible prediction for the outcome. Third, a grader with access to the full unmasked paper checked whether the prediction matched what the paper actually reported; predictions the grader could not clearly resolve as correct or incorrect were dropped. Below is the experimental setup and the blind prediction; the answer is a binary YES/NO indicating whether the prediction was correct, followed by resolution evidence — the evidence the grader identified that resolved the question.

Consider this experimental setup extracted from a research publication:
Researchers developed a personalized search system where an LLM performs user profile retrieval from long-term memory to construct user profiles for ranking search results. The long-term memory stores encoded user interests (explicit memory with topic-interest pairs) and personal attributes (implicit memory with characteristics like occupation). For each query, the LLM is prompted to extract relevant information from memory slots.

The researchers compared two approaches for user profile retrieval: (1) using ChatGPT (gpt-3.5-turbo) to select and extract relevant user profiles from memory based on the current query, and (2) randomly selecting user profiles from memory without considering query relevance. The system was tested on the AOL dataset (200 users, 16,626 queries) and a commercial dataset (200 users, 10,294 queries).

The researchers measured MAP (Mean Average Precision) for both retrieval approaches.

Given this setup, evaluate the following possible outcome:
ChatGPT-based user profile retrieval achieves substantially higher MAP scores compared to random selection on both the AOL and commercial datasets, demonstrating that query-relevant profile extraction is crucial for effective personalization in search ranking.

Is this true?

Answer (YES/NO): YES